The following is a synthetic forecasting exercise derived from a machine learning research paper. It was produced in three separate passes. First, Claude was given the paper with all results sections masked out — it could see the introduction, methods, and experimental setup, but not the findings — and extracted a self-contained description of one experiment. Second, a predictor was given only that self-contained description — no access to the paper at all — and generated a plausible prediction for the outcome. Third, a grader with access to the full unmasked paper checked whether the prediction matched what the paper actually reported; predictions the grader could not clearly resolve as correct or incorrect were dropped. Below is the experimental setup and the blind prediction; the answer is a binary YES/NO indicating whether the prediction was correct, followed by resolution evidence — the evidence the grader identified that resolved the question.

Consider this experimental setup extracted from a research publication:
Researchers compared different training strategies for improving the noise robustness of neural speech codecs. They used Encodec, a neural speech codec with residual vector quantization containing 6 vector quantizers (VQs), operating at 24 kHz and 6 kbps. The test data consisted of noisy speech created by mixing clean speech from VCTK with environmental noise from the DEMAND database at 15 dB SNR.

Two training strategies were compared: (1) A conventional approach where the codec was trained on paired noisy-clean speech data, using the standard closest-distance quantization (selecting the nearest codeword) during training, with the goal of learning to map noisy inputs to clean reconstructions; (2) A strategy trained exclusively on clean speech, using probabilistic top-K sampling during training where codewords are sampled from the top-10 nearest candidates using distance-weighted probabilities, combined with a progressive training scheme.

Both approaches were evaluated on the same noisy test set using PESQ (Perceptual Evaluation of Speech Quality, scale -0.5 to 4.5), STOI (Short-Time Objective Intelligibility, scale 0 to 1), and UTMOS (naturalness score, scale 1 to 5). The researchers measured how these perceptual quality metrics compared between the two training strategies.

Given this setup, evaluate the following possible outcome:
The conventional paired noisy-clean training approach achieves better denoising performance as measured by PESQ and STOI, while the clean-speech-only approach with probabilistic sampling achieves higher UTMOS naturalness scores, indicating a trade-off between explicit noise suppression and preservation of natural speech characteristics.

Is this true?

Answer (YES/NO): NO